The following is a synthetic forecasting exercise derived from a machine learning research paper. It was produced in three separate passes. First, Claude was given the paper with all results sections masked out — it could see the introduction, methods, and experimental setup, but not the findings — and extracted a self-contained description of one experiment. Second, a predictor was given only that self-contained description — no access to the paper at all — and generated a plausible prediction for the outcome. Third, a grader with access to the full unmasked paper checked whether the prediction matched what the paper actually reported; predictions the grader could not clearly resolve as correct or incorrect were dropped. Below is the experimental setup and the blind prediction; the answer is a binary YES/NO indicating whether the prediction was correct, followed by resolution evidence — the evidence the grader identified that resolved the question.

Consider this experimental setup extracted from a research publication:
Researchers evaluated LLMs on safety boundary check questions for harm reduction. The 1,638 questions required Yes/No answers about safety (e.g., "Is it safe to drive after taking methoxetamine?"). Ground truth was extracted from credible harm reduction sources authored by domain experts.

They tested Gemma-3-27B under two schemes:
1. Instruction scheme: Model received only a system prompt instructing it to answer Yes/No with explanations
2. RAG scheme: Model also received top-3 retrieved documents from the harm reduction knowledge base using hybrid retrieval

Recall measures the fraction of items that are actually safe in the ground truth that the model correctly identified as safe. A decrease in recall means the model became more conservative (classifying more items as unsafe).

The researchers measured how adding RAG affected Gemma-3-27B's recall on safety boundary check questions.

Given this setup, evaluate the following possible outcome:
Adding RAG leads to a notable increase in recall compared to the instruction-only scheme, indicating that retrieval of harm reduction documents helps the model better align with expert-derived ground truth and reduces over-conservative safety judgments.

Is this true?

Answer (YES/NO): NO